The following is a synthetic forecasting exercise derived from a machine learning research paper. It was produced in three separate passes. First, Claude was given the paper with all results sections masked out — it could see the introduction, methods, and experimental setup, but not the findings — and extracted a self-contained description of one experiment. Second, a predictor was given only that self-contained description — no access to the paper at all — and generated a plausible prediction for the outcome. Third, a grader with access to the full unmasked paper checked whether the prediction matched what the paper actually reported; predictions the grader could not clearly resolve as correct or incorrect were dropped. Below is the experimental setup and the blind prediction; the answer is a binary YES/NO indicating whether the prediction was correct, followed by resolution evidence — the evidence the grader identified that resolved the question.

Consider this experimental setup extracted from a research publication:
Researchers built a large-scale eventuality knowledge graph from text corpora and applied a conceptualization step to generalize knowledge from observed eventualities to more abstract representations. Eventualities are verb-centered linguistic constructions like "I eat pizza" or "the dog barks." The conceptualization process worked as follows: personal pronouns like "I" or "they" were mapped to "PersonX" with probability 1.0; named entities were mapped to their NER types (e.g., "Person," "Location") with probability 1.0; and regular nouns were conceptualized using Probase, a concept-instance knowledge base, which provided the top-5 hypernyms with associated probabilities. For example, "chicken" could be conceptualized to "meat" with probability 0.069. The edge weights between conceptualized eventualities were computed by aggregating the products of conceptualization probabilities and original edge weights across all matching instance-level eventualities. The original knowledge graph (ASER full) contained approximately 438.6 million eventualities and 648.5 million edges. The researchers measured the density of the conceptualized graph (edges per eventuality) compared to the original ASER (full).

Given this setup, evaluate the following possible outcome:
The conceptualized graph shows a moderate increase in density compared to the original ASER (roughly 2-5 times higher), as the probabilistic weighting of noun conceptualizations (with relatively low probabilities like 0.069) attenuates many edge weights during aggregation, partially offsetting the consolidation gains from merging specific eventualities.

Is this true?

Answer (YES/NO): NO